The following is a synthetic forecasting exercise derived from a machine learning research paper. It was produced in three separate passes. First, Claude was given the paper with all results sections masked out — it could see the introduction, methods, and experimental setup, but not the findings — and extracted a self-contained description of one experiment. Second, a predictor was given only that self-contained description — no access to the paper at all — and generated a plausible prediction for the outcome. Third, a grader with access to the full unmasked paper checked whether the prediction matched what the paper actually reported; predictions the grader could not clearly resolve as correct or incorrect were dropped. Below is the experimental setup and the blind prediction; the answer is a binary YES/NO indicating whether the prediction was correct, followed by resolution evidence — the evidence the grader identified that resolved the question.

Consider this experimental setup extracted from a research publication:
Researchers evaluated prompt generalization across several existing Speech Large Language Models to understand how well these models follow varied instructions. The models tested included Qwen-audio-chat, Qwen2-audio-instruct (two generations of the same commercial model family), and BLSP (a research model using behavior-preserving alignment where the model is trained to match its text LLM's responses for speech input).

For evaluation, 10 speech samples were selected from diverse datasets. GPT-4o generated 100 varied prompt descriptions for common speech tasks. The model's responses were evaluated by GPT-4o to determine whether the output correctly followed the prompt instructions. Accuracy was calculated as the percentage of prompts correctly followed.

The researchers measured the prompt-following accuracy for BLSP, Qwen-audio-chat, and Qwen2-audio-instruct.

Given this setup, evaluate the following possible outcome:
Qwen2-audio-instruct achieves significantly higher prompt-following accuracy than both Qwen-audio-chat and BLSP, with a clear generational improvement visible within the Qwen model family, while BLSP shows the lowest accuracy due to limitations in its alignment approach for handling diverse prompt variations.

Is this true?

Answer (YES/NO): NO